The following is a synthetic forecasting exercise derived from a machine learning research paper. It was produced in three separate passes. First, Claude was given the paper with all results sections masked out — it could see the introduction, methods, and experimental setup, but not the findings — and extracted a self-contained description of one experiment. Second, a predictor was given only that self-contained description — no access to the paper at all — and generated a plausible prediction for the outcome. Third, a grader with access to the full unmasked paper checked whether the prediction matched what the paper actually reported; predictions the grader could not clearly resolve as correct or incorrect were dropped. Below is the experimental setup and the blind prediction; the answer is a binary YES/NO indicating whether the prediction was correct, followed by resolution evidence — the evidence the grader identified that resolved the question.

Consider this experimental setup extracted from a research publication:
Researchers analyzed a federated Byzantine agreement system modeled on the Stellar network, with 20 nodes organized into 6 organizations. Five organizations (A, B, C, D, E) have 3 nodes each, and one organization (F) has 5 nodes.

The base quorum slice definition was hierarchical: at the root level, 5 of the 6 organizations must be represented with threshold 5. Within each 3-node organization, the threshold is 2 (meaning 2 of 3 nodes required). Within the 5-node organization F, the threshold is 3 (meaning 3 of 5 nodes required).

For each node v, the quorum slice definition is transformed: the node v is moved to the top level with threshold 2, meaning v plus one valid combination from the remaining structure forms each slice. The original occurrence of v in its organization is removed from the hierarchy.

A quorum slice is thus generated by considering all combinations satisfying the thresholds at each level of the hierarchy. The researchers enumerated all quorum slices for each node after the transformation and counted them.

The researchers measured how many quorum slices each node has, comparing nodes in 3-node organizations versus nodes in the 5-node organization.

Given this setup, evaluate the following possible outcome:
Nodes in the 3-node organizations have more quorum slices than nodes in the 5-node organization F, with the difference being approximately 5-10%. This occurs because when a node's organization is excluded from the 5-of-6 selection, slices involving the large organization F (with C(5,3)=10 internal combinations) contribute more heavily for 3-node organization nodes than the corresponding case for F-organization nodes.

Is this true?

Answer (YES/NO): NO